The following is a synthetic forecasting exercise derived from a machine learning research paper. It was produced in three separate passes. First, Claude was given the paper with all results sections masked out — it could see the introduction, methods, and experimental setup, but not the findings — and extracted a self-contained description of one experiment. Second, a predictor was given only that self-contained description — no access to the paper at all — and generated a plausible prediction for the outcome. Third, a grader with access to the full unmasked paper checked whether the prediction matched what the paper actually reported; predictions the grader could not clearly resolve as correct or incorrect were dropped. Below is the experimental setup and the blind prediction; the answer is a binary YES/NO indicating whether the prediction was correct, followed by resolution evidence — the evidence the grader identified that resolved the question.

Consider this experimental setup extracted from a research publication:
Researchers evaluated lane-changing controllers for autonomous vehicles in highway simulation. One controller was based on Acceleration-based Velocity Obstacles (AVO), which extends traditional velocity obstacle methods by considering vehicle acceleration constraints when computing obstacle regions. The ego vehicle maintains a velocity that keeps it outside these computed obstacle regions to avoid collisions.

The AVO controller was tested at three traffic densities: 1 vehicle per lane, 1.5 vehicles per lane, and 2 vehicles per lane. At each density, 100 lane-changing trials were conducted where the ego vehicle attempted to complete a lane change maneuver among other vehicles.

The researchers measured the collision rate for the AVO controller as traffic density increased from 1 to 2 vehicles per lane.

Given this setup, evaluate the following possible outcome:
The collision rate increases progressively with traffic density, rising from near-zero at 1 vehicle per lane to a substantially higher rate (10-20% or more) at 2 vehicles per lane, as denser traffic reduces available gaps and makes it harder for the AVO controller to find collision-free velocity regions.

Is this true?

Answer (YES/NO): NO